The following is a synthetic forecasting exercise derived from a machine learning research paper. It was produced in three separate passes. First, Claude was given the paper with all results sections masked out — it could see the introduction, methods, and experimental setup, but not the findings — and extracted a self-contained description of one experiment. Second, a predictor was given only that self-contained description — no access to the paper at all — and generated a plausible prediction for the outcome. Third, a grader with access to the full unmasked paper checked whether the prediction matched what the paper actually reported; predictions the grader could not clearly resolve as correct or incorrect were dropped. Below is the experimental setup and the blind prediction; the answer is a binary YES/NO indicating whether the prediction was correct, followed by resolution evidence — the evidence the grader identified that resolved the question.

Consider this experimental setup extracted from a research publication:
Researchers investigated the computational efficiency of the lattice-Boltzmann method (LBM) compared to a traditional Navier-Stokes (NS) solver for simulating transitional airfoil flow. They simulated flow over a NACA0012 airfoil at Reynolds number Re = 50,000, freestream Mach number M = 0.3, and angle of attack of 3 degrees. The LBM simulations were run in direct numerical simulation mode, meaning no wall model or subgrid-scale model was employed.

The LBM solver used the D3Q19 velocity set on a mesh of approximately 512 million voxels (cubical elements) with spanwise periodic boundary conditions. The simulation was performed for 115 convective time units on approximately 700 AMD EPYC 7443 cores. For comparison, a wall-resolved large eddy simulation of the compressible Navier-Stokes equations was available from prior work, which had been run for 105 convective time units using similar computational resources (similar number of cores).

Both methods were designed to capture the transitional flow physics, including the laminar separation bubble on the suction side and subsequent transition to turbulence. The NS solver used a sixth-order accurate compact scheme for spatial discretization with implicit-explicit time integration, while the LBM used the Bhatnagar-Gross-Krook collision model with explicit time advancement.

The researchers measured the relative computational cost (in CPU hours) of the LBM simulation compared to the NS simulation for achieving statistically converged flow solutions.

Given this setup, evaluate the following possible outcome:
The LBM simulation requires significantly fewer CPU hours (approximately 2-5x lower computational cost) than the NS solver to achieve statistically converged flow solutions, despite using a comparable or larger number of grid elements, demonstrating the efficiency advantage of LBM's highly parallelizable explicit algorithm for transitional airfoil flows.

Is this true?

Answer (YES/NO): NO